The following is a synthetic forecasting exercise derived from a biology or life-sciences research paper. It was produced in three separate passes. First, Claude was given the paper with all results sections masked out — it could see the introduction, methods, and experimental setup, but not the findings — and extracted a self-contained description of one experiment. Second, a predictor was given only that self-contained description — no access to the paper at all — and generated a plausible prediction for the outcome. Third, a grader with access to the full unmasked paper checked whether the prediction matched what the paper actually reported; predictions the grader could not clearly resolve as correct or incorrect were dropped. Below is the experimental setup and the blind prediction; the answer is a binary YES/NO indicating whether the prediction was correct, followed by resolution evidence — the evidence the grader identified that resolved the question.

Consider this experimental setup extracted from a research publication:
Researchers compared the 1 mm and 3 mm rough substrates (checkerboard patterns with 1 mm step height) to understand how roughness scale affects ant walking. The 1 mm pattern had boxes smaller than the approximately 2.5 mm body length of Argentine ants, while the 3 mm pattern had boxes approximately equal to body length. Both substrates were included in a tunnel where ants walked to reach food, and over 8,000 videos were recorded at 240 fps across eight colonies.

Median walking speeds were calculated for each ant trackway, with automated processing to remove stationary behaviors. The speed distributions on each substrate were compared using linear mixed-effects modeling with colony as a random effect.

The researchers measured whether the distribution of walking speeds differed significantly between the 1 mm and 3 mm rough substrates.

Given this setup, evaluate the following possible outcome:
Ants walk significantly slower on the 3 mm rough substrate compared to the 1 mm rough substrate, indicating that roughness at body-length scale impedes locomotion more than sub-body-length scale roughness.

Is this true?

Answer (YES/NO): NO